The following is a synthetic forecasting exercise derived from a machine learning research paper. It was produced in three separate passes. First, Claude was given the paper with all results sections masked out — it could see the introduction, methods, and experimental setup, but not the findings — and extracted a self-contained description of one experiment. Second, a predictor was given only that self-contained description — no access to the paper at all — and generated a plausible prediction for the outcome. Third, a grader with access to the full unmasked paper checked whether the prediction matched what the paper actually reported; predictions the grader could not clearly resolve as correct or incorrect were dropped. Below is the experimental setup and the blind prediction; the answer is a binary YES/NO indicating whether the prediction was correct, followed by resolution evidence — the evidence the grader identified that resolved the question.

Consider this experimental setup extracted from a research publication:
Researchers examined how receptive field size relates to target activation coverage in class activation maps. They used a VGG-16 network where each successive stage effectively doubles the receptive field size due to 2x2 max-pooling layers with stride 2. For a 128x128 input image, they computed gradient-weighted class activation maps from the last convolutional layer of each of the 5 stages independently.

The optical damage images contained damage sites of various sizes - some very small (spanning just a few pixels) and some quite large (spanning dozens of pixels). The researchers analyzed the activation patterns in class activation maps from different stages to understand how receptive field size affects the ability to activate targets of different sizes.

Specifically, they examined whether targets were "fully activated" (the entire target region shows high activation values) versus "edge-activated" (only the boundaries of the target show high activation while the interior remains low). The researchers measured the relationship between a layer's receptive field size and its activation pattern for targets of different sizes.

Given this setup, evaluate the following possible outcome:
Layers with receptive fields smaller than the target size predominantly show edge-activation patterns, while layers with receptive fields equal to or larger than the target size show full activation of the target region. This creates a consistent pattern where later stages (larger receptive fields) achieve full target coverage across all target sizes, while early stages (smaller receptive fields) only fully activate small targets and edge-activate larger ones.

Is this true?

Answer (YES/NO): YES